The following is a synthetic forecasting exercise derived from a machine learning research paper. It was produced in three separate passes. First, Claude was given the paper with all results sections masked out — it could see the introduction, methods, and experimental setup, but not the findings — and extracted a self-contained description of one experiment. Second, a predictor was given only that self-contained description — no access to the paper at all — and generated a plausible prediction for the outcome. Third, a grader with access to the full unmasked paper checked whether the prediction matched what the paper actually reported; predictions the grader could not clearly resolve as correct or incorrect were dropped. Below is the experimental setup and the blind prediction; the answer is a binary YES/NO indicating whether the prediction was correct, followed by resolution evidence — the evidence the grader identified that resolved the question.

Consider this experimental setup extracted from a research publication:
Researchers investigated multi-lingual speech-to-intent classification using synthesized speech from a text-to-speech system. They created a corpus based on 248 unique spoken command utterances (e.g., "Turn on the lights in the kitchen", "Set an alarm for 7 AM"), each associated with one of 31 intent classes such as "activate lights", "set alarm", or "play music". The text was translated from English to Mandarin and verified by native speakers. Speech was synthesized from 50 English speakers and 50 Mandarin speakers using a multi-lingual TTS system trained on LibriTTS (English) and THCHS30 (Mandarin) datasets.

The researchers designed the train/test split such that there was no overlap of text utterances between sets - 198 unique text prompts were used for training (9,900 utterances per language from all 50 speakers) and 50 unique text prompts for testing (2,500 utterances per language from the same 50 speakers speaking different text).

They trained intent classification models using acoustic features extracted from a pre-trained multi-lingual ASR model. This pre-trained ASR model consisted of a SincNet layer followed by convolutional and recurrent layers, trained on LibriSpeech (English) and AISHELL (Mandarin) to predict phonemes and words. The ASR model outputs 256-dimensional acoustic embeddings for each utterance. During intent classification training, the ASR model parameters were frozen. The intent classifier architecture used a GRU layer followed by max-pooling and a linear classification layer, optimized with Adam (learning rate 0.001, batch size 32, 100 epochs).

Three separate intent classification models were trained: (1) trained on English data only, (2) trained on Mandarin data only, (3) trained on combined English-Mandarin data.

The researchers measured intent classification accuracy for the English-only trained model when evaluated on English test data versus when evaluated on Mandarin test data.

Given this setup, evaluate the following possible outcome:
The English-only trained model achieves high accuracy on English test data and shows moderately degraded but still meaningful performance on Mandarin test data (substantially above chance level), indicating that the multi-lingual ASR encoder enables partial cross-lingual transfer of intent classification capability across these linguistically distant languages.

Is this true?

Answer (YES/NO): NO